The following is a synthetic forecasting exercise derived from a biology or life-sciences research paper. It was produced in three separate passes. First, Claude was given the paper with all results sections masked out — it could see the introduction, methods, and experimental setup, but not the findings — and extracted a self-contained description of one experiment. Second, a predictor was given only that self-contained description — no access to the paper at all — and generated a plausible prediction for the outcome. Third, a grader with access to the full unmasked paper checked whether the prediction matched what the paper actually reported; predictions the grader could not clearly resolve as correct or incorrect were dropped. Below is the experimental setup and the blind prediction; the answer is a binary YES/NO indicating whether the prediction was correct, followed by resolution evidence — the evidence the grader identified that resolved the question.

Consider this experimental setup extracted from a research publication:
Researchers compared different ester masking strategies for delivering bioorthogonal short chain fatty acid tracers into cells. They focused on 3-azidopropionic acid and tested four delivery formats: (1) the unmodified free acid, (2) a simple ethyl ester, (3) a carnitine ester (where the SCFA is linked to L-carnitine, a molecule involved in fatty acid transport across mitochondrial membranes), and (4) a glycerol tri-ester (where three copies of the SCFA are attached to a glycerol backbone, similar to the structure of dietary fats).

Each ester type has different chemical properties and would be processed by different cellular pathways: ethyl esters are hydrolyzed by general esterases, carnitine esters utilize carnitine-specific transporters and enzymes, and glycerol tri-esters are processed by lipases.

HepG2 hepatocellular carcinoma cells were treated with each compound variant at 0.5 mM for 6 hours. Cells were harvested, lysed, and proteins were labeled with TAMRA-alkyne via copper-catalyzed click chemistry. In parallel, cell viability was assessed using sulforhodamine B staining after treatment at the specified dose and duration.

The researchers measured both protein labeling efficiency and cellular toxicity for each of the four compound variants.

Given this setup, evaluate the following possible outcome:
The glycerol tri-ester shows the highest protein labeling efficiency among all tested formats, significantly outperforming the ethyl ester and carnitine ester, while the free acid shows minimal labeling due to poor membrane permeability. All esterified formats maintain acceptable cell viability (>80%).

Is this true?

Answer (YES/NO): NO